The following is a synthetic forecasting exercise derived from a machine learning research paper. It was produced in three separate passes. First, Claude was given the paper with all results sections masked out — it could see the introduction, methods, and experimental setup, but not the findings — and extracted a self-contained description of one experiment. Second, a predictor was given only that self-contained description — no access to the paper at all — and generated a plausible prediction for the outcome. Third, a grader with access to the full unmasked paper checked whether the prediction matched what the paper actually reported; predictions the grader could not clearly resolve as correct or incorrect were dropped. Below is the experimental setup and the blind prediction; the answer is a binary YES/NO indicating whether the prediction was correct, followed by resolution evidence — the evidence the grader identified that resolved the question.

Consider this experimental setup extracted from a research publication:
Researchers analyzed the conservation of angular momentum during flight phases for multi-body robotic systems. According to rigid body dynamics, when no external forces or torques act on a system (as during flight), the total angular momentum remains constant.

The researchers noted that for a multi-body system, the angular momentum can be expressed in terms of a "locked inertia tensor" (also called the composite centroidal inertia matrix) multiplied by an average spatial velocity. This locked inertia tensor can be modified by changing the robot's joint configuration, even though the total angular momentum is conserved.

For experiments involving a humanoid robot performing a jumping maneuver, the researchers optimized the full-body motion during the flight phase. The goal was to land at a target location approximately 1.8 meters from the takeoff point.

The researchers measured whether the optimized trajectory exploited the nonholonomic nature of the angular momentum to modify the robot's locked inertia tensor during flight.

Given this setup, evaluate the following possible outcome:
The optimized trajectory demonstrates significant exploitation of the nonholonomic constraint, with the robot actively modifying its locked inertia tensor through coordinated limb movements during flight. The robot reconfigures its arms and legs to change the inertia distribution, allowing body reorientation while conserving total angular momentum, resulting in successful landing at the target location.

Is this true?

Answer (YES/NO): NO